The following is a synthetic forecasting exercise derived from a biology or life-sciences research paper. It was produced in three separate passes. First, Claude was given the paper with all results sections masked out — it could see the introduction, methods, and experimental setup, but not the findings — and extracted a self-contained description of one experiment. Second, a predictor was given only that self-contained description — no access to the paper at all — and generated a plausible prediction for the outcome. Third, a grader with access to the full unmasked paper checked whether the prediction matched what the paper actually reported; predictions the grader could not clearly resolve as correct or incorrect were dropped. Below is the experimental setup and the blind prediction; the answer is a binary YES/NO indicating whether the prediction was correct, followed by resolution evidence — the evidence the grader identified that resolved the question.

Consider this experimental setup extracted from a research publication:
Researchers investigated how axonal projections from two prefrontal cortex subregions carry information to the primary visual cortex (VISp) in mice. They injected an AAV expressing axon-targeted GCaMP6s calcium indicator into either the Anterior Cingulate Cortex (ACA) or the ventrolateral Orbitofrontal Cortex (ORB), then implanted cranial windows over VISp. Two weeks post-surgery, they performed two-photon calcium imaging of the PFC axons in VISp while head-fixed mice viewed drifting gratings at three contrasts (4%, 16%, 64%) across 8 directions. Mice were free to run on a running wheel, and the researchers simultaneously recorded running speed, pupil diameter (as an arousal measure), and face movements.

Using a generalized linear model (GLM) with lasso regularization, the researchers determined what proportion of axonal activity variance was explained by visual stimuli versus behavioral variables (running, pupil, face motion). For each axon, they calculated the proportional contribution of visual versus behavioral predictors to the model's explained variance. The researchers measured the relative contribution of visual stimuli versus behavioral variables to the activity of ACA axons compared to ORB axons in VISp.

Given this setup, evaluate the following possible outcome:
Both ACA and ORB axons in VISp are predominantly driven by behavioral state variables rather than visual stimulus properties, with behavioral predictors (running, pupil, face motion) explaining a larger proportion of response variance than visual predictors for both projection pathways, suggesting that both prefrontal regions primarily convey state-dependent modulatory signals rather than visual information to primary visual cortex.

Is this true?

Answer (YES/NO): YES